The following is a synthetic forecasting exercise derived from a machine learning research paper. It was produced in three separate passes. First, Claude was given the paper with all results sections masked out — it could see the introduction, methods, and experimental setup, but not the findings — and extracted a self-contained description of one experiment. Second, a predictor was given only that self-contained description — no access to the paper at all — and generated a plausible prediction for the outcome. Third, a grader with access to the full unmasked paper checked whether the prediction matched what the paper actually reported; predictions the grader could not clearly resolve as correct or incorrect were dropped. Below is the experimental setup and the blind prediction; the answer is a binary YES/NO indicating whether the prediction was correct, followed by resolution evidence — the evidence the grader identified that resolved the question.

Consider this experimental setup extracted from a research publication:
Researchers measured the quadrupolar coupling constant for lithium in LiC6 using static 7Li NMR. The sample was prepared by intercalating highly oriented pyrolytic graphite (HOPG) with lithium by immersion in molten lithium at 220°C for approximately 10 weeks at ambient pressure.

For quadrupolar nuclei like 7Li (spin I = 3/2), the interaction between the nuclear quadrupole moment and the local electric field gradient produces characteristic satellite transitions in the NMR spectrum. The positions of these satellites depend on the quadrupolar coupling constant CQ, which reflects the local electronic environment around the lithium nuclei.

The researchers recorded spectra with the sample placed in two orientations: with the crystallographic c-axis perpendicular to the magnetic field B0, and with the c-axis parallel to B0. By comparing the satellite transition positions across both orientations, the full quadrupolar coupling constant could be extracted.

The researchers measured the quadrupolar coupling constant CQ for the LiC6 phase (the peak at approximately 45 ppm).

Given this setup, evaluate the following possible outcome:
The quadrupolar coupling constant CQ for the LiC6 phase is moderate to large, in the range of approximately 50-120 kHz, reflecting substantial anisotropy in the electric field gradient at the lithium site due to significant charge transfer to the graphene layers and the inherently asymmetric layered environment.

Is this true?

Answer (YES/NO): NO